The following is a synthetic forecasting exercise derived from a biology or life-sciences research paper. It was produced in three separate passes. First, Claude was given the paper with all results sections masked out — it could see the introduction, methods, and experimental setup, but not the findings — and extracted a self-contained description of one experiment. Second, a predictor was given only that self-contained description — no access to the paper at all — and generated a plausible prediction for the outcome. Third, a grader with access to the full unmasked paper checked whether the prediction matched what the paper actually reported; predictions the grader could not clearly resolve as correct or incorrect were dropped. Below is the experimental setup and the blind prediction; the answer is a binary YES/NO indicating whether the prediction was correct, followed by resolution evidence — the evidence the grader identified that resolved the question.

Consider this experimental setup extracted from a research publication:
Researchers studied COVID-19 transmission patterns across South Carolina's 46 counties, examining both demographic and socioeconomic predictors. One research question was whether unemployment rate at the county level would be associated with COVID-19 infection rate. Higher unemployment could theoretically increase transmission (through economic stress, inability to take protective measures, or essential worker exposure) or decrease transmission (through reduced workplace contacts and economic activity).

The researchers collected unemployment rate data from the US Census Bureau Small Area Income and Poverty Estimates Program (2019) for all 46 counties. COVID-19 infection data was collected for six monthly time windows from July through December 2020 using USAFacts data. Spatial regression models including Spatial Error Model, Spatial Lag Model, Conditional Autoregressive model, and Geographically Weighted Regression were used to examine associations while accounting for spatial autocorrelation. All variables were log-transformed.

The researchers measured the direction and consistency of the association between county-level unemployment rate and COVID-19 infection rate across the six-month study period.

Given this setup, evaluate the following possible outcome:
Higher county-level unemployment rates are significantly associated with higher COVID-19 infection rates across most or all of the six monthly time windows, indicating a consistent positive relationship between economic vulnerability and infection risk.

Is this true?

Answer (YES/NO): YES